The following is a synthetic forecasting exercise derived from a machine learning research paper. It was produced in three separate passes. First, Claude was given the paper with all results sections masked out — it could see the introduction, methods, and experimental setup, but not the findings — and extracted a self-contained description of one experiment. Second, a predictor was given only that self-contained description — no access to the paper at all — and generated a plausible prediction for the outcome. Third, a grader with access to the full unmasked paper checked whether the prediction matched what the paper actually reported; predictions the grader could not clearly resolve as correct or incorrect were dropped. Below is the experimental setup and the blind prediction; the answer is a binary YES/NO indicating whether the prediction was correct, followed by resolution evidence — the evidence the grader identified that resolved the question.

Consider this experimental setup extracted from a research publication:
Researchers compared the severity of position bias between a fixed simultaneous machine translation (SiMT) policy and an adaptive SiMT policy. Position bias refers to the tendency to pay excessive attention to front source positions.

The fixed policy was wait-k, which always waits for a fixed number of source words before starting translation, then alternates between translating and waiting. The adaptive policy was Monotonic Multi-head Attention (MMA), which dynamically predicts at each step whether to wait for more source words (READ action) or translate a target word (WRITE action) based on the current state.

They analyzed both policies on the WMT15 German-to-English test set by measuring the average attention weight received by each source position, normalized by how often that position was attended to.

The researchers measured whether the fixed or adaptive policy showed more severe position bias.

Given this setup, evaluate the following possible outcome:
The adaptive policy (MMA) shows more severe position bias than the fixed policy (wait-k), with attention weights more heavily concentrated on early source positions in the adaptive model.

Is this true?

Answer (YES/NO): NO